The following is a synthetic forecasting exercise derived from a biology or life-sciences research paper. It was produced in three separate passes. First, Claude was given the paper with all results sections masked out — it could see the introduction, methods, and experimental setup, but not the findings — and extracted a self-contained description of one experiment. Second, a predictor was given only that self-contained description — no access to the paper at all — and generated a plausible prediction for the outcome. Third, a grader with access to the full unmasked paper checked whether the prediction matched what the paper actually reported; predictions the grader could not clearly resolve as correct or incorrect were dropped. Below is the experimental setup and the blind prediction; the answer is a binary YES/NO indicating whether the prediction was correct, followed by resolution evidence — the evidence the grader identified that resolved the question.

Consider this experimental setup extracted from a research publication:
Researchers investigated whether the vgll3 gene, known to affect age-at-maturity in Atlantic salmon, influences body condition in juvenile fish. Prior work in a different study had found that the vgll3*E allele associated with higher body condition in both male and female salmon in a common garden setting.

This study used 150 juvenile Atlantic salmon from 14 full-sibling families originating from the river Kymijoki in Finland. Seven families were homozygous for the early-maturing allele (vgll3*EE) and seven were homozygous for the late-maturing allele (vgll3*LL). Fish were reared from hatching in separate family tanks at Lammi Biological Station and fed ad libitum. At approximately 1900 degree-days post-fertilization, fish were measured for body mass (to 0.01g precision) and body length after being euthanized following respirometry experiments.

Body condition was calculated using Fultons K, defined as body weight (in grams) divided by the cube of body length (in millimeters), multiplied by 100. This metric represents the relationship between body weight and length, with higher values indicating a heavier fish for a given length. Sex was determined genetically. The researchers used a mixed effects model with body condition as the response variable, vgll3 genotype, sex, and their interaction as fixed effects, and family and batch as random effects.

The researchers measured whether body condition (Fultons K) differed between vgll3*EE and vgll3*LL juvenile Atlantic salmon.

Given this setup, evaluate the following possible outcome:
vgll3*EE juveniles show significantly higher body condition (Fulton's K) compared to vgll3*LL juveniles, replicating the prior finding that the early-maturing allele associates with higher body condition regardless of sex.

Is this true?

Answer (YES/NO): NO